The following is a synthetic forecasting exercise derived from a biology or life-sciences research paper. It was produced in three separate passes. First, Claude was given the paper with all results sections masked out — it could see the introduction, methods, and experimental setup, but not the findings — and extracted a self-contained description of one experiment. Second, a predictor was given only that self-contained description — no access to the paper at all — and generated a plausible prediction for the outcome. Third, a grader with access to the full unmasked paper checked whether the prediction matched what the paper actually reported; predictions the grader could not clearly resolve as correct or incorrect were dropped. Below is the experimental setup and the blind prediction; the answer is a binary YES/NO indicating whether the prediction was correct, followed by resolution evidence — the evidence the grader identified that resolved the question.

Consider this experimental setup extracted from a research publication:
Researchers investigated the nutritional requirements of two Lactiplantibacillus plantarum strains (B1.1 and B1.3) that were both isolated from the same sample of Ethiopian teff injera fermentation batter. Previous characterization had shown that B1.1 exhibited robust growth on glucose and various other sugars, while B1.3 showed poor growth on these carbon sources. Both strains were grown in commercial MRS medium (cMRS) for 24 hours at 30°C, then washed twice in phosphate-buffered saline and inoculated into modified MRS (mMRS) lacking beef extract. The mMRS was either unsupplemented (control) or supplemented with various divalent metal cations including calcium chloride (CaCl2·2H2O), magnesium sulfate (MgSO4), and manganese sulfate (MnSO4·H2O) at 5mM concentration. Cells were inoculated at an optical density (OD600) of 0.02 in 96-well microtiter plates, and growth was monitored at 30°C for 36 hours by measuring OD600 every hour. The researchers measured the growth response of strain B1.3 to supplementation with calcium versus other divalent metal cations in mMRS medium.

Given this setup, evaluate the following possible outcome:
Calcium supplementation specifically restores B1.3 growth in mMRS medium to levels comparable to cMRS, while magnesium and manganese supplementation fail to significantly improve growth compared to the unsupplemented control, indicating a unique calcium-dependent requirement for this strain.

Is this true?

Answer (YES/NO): NO